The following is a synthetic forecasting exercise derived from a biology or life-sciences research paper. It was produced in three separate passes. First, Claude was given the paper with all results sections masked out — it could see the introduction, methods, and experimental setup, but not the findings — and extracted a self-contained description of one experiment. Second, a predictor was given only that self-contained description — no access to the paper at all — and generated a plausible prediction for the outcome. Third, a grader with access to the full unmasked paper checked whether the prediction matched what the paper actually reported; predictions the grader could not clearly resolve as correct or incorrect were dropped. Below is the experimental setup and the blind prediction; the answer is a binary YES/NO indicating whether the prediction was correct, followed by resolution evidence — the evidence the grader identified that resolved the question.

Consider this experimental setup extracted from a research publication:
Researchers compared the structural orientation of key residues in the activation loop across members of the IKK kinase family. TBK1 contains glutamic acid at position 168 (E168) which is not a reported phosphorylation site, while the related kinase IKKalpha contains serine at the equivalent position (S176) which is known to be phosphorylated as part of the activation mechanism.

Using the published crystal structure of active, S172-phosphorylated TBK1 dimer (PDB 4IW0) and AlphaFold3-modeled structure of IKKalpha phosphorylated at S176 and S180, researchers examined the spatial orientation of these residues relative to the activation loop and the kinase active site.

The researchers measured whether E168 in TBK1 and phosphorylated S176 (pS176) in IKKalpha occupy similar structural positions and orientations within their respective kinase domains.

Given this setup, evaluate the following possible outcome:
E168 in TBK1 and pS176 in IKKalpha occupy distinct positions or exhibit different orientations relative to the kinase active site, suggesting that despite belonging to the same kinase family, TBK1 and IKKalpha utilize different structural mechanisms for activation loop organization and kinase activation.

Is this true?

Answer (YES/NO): NO